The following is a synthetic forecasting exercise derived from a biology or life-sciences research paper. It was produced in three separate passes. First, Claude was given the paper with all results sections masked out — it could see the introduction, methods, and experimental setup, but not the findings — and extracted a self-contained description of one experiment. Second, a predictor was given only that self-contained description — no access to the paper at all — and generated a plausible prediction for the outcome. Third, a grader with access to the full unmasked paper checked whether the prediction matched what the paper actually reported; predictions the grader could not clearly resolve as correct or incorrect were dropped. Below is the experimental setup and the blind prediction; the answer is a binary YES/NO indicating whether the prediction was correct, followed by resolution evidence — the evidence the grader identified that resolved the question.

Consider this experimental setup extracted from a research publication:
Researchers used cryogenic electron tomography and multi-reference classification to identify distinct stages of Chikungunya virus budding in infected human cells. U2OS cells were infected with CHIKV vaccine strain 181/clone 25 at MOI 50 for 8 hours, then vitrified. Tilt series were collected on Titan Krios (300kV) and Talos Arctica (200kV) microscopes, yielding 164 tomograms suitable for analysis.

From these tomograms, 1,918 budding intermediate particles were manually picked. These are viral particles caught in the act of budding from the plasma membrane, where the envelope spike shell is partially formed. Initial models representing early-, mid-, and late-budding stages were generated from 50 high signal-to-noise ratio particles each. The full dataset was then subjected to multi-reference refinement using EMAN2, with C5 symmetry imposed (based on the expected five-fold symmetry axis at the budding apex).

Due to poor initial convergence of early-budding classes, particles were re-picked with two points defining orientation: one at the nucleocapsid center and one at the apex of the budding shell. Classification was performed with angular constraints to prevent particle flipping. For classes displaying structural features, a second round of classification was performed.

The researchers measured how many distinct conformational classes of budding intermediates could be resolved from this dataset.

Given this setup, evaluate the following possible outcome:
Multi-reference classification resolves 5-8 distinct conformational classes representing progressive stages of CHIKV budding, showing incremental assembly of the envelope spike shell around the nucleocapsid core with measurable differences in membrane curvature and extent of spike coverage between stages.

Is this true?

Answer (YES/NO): NO